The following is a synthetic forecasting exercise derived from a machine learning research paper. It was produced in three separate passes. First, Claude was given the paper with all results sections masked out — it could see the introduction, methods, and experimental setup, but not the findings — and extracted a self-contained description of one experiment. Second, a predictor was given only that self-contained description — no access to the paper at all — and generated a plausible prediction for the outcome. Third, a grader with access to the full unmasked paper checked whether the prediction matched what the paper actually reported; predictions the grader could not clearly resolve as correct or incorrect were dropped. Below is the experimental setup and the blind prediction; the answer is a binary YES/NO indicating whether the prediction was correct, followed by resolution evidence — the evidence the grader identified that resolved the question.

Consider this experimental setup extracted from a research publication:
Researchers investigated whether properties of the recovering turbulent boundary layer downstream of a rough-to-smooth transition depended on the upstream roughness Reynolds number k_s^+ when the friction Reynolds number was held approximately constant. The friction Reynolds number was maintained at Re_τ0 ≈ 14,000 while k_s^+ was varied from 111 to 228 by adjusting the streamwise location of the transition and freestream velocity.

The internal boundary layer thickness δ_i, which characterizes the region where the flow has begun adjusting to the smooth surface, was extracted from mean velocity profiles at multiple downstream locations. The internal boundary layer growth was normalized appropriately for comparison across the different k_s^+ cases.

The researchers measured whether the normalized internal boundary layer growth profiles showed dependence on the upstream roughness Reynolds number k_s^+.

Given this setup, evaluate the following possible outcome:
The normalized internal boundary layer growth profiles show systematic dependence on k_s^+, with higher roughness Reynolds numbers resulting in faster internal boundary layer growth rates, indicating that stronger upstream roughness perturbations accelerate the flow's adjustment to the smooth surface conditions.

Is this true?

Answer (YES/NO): NO